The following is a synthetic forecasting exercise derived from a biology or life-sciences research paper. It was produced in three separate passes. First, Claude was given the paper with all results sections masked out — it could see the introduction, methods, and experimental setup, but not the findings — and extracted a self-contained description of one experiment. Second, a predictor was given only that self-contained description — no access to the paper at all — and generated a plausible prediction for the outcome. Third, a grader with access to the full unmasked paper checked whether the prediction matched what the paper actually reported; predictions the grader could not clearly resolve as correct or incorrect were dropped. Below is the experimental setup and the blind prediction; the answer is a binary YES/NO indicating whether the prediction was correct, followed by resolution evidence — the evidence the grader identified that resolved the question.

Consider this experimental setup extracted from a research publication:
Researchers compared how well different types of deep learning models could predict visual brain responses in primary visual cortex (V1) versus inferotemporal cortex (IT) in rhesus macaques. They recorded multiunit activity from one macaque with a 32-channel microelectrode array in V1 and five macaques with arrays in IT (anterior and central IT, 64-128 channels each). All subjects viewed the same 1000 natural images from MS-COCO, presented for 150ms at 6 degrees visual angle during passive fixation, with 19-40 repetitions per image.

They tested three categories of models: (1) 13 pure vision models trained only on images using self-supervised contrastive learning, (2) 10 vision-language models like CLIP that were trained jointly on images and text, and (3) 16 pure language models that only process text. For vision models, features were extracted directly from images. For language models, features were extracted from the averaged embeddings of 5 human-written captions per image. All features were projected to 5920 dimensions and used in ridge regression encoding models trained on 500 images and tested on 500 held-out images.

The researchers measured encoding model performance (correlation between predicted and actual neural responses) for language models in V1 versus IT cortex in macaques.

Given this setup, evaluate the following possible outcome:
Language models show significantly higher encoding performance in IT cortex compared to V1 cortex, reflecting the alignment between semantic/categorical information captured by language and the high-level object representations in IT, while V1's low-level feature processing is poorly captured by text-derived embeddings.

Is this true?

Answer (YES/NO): YES